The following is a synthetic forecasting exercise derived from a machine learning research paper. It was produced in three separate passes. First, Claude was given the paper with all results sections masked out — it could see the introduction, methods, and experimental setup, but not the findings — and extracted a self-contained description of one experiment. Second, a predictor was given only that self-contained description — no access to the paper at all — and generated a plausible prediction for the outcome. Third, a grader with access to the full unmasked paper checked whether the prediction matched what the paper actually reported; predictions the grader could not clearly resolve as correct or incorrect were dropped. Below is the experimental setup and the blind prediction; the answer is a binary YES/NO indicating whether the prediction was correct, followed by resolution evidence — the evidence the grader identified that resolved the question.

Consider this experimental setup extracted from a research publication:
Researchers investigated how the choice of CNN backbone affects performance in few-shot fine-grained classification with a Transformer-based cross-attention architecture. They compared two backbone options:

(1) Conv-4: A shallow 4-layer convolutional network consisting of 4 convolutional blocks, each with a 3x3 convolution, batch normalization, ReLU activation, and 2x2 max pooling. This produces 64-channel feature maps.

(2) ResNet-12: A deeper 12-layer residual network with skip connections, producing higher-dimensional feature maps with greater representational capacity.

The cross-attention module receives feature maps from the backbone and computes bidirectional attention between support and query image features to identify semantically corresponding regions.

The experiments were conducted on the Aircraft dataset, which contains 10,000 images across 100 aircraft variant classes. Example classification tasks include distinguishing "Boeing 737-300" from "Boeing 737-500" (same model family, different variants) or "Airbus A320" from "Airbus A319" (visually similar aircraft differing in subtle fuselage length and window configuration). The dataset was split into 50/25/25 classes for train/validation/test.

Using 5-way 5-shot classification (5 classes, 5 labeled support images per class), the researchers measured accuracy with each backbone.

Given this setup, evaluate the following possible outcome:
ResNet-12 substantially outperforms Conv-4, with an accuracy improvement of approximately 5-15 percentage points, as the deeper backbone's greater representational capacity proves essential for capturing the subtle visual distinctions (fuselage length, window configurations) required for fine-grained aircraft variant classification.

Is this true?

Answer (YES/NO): NO